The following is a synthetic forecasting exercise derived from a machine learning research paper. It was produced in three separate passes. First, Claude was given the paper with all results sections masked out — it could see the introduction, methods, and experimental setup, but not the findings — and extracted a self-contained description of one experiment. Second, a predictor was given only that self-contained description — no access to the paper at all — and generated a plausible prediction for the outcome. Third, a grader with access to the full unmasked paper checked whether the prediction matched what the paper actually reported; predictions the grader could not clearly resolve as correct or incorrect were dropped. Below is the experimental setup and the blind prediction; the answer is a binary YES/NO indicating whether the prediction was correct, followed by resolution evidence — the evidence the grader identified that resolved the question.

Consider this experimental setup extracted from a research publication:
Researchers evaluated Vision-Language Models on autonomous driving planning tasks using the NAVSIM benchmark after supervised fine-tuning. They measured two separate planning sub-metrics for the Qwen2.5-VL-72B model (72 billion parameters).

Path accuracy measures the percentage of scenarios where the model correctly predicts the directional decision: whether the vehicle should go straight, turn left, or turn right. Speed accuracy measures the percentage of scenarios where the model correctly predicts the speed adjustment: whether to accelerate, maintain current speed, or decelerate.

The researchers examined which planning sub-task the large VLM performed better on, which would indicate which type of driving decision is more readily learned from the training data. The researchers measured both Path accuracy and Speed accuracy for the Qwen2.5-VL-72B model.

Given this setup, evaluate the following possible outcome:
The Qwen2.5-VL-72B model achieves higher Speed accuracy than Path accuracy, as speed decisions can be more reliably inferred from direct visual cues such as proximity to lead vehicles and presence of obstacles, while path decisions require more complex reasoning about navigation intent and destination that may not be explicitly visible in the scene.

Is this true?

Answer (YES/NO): NO